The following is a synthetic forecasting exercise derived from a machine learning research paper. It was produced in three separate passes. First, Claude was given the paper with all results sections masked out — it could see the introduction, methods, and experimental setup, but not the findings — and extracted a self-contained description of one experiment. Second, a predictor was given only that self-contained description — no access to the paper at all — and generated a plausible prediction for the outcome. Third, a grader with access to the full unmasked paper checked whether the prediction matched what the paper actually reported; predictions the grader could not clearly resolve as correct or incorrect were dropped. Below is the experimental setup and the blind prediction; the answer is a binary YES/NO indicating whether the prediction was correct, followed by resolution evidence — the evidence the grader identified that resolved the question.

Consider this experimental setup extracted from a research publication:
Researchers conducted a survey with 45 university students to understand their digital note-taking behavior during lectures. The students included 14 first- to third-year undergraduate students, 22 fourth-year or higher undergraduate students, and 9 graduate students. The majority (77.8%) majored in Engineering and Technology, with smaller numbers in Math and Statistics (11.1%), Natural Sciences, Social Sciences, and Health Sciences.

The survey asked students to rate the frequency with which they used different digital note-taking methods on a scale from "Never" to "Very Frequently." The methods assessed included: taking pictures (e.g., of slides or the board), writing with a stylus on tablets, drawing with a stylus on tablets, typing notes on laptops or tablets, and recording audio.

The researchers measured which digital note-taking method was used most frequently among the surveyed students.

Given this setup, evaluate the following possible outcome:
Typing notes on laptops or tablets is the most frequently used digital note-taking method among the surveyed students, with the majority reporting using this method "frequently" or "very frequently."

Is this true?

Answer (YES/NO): NO